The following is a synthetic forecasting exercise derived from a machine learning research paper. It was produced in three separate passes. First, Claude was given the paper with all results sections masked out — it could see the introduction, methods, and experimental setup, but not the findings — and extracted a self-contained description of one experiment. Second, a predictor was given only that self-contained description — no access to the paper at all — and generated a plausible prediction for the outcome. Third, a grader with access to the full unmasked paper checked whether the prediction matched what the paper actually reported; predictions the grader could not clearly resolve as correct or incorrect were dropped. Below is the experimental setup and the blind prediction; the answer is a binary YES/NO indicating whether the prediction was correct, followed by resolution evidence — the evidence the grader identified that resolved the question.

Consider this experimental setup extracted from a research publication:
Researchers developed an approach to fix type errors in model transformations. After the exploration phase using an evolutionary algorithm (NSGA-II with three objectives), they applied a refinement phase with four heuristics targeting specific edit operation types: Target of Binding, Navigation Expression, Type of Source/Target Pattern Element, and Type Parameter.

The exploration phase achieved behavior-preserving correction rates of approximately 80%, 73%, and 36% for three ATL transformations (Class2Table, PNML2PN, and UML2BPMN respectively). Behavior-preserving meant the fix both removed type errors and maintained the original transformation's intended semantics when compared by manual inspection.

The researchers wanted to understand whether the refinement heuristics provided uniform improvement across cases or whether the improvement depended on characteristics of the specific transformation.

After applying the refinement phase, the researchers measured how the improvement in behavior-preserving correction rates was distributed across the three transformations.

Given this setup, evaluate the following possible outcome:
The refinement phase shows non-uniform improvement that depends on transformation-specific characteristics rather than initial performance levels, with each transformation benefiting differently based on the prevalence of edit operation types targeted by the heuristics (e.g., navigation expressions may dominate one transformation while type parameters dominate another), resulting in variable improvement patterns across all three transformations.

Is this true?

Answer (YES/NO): NO